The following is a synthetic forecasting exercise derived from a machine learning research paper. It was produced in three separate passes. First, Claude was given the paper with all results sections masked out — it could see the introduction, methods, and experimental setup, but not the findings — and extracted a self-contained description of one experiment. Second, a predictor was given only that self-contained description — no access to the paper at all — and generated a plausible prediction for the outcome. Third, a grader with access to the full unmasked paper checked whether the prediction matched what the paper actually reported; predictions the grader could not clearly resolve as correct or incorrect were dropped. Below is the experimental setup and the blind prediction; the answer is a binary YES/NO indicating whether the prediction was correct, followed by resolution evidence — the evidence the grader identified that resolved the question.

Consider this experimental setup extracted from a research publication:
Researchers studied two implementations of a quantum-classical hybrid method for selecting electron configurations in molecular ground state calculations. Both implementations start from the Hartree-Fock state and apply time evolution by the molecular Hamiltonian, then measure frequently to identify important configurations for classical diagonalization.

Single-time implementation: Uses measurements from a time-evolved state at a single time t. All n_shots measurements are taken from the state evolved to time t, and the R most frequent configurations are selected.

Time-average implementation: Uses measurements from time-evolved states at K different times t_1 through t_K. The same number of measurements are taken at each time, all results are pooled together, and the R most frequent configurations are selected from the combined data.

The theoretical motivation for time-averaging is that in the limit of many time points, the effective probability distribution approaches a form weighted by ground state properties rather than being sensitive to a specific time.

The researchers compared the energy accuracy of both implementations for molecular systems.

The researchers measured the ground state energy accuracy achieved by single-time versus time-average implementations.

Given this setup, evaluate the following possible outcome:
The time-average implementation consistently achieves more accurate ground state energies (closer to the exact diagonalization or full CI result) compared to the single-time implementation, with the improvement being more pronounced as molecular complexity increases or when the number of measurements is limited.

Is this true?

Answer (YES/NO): NO